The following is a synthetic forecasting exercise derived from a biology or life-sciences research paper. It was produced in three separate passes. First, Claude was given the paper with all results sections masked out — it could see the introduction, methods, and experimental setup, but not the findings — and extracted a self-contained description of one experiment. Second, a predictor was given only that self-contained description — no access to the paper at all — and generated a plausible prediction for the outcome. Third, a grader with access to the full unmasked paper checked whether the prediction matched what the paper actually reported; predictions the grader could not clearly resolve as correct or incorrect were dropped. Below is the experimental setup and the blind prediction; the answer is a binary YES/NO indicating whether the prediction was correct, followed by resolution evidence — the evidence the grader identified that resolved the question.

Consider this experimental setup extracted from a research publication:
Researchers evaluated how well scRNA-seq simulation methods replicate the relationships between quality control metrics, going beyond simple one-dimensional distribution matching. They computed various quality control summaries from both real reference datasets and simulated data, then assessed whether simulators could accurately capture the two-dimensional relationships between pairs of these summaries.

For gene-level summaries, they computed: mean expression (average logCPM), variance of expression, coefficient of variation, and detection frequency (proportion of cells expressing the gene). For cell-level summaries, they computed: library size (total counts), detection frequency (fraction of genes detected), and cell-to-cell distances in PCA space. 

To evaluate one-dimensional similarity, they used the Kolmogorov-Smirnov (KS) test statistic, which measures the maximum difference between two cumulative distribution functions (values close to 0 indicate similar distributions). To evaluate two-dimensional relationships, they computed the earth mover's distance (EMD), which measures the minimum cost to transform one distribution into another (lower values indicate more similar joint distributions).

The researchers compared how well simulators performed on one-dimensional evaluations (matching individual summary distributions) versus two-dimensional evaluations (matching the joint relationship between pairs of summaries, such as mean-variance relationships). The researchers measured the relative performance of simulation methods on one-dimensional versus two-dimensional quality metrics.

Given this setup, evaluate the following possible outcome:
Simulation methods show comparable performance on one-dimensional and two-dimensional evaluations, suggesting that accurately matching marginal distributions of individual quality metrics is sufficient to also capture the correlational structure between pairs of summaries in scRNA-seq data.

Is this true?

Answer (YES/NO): YES